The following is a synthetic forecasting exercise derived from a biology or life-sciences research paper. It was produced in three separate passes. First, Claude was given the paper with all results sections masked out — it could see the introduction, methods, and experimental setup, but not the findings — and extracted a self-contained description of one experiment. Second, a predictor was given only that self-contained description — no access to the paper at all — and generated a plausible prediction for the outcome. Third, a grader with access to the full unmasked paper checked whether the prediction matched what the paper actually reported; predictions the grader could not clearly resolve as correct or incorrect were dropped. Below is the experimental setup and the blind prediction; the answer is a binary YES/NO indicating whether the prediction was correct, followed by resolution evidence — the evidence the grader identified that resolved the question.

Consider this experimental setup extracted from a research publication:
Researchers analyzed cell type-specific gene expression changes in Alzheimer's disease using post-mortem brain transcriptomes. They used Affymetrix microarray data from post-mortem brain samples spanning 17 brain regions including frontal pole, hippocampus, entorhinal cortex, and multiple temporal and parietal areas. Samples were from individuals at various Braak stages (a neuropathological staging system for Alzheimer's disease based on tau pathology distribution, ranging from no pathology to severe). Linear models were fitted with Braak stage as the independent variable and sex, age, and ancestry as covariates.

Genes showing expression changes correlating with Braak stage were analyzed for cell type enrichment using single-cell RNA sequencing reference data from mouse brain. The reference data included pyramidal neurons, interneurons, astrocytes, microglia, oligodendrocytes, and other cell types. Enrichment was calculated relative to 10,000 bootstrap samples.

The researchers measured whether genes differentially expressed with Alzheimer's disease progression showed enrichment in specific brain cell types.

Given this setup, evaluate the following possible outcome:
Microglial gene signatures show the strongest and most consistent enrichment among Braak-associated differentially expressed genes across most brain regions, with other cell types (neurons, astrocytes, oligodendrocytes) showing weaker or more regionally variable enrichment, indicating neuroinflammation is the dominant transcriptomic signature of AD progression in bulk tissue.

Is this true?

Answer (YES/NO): NO